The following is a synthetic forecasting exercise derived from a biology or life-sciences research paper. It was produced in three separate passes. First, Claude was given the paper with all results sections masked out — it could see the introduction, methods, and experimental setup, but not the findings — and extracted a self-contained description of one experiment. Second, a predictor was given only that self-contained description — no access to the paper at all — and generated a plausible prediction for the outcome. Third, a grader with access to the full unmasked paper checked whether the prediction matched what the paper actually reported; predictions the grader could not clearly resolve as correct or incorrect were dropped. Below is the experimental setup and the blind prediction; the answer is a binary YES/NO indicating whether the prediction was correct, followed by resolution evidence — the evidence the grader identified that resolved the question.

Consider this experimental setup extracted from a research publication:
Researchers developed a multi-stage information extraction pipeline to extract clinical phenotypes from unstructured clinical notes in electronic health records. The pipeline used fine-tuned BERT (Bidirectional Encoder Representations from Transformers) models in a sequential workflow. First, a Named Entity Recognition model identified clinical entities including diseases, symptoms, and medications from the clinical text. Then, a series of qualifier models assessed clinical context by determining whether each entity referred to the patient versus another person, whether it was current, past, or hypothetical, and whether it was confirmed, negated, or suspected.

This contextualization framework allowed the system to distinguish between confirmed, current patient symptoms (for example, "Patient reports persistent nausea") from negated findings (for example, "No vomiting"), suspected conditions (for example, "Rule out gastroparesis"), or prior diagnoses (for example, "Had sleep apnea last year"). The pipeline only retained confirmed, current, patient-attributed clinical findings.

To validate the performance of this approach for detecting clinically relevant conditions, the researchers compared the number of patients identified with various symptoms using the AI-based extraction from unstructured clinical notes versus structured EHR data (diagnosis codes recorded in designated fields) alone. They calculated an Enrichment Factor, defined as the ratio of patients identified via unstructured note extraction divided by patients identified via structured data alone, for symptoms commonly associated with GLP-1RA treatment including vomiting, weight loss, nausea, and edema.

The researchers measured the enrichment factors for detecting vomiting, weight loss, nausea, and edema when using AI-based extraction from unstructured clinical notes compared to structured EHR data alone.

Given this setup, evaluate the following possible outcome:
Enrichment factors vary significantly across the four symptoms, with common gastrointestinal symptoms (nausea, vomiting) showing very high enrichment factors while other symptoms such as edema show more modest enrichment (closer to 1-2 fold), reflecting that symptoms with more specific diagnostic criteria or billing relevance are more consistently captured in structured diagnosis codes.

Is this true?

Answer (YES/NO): NO